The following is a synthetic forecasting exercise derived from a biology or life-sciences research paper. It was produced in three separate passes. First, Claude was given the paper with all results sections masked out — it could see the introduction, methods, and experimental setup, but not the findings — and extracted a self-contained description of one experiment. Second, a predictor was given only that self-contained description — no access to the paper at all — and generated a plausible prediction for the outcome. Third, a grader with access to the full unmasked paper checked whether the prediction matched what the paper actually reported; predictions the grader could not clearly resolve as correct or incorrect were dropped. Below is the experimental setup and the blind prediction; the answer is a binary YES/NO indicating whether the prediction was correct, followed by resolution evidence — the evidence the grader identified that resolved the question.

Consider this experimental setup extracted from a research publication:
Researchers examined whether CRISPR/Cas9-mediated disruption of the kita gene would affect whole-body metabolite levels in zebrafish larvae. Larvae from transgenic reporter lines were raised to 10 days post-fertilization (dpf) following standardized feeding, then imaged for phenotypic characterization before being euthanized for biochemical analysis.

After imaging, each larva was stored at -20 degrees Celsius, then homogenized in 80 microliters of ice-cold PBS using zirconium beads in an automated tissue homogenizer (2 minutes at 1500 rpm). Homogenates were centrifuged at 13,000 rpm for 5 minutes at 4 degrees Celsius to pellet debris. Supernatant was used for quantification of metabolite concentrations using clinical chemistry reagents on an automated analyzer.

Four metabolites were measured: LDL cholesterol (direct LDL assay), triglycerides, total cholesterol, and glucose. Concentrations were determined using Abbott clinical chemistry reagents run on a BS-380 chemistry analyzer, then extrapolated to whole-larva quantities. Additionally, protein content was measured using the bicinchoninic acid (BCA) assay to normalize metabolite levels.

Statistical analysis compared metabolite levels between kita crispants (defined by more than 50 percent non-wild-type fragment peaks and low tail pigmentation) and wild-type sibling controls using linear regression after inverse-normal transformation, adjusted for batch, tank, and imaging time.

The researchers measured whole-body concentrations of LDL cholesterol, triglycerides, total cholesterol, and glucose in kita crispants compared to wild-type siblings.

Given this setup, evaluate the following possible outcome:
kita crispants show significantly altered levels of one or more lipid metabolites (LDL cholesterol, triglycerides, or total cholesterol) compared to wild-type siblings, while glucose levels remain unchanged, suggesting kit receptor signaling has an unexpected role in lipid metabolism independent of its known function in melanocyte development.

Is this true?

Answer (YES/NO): NO